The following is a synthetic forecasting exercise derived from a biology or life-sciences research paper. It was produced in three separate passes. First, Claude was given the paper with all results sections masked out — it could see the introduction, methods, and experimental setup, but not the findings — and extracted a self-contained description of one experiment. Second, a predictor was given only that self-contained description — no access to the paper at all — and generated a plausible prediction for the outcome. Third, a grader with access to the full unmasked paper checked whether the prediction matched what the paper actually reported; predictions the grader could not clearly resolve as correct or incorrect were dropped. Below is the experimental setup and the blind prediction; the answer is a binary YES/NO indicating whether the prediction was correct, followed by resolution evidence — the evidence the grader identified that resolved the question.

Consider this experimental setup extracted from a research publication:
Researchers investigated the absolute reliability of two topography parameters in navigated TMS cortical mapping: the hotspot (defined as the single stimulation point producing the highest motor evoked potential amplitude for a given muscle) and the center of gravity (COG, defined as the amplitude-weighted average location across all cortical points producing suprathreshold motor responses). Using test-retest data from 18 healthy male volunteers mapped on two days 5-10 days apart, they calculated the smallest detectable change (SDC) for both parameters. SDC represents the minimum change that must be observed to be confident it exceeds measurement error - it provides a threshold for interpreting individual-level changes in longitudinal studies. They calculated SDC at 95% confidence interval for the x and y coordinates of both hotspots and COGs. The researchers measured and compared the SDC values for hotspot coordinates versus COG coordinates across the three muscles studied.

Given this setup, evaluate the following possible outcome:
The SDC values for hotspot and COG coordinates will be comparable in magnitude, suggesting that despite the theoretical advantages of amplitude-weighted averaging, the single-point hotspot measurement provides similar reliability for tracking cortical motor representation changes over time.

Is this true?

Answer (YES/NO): NO